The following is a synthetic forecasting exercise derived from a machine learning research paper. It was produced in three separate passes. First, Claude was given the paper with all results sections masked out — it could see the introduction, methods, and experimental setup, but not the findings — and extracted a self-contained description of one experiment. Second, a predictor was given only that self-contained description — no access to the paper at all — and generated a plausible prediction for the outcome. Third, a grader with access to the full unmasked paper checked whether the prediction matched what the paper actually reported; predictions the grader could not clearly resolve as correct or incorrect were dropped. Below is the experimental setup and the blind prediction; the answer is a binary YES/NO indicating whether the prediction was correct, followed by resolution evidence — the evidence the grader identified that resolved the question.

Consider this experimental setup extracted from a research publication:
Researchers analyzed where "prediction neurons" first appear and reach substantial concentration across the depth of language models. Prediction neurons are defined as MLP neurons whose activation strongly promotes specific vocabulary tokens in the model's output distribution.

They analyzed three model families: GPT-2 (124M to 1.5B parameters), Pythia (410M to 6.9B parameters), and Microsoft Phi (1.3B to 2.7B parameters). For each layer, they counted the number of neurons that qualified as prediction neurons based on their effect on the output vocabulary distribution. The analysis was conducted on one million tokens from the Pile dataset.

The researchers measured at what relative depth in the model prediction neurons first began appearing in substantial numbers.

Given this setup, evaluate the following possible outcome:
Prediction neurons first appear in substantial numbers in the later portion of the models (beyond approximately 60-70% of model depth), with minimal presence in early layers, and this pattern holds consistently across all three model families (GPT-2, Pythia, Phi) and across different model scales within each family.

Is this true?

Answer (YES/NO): NO